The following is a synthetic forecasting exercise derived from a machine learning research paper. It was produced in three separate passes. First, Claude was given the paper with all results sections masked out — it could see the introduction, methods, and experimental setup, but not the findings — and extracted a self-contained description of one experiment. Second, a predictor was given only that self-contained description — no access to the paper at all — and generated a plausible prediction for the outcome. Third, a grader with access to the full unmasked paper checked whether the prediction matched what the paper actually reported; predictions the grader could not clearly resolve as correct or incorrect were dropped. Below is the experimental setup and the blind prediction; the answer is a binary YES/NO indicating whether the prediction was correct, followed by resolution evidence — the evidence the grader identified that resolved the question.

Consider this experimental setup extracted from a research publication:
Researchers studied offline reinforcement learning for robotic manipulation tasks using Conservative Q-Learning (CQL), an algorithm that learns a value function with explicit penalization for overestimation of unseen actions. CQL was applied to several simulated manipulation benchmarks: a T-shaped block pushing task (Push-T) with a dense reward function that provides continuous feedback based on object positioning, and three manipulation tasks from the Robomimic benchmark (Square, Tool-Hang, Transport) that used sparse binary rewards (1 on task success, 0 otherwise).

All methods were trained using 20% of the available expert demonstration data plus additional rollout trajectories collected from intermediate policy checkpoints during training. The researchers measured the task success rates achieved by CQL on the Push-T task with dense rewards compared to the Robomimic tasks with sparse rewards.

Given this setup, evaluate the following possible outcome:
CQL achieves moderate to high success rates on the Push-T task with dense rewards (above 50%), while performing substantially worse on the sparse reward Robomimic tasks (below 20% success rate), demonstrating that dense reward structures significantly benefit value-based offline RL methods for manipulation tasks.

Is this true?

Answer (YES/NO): NO